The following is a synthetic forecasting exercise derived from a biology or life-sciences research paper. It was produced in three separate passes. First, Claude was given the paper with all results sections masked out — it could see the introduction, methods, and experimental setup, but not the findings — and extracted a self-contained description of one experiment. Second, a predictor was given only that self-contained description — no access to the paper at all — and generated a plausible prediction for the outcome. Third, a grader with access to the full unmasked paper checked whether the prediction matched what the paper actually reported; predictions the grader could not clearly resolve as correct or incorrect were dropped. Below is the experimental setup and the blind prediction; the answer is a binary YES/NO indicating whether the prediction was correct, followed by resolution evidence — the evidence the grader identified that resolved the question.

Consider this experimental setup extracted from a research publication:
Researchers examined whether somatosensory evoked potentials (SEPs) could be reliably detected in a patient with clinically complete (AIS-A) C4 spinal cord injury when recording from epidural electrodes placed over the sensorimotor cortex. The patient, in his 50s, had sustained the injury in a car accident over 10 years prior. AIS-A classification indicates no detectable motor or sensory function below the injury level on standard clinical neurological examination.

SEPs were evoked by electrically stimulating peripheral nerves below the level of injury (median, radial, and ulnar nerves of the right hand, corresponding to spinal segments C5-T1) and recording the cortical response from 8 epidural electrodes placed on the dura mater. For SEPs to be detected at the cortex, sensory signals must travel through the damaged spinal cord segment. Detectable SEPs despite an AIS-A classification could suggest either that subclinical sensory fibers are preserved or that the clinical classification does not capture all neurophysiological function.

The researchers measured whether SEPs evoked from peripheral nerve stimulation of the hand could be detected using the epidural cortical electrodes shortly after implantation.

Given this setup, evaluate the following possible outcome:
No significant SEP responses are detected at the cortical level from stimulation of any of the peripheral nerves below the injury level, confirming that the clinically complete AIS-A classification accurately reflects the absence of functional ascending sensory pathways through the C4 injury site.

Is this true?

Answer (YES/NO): NO